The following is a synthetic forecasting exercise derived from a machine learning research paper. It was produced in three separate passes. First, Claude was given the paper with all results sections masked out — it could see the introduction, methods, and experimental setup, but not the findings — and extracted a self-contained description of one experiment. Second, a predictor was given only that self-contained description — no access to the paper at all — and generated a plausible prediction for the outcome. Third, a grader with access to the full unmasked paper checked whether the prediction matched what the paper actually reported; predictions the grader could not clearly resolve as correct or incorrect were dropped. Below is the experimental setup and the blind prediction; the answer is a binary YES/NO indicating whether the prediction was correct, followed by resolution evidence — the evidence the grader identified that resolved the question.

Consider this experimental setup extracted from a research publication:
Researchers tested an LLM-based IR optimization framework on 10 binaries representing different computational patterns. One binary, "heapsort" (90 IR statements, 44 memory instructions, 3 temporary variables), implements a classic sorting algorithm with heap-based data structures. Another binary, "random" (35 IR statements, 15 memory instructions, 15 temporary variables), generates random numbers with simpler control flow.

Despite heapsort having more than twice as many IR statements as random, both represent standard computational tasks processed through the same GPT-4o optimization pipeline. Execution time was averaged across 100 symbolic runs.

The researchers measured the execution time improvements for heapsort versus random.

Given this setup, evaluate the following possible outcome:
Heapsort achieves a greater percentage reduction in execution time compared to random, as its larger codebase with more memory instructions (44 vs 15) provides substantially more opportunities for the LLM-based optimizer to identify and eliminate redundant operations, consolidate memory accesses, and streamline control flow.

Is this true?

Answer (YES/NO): NO